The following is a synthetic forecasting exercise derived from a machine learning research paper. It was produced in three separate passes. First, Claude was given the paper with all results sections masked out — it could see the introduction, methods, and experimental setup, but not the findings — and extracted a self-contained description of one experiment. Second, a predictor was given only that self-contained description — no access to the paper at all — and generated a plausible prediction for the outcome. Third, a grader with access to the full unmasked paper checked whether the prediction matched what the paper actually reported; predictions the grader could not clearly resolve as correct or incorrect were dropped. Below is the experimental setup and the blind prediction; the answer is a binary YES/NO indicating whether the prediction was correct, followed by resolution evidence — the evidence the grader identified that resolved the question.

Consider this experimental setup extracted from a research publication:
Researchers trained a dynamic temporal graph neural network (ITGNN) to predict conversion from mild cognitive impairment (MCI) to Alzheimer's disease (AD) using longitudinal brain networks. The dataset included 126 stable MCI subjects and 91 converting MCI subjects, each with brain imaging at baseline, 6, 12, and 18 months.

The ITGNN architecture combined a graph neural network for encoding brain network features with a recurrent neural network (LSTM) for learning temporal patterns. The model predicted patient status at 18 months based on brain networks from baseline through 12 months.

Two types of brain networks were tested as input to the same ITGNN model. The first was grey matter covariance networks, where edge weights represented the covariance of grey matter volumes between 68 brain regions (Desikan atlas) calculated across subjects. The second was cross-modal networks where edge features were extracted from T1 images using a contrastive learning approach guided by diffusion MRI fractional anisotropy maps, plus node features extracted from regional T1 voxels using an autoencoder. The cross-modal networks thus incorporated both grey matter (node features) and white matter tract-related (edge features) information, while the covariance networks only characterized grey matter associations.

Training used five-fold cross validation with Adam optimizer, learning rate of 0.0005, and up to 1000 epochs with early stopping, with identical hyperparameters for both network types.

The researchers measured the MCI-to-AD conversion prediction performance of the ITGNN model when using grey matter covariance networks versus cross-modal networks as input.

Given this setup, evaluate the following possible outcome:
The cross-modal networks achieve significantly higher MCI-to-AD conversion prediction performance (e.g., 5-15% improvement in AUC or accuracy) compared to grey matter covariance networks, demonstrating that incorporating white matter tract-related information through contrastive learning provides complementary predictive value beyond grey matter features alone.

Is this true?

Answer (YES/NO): NO